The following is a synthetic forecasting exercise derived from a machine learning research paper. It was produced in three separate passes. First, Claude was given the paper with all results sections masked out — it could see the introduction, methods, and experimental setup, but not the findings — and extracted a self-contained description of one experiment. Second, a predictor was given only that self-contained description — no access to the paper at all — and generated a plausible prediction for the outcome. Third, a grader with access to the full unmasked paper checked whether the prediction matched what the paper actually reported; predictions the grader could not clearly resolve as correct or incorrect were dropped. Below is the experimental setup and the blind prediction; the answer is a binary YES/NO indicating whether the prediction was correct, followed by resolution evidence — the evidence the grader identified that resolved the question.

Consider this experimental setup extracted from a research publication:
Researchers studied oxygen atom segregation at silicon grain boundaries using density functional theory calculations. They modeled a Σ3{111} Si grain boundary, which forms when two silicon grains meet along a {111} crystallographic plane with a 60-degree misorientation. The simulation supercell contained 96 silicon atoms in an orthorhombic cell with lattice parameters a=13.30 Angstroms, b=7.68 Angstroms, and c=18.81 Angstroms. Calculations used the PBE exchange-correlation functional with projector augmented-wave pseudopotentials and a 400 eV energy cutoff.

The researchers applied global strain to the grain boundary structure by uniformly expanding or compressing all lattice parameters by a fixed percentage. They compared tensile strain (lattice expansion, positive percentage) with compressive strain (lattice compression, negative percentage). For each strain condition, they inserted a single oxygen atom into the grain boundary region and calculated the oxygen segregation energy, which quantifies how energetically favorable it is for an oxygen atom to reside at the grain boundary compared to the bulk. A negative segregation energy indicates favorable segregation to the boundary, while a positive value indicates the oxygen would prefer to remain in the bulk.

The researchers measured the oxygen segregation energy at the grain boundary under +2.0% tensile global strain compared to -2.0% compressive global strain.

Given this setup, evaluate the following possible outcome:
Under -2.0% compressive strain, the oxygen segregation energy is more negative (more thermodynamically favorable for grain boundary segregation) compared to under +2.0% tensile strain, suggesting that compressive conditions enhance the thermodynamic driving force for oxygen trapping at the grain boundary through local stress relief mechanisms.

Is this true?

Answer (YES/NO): NO